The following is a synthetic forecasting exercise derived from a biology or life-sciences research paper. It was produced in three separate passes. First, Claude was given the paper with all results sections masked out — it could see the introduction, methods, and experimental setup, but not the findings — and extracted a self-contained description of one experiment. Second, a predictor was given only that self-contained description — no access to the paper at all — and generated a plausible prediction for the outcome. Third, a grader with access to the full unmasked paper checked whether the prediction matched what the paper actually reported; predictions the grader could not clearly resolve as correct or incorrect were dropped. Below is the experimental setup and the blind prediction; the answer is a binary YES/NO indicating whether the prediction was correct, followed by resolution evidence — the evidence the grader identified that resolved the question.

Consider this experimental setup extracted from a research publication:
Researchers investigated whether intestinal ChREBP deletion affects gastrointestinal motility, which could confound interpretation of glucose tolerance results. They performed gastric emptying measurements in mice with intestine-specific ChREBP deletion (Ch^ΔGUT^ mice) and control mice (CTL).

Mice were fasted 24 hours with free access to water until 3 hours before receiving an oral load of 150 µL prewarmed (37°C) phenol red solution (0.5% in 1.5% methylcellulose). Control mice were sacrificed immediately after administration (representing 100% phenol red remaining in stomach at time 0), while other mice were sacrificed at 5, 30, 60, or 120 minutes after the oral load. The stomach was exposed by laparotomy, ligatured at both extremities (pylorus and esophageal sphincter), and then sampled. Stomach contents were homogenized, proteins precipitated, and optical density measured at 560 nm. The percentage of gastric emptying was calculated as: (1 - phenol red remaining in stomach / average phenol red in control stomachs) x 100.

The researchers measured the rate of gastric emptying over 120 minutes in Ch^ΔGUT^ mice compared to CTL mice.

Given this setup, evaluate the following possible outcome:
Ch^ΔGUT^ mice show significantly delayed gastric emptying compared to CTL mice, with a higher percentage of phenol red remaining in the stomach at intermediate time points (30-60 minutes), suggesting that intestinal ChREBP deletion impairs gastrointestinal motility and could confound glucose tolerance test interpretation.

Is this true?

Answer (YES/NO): NO